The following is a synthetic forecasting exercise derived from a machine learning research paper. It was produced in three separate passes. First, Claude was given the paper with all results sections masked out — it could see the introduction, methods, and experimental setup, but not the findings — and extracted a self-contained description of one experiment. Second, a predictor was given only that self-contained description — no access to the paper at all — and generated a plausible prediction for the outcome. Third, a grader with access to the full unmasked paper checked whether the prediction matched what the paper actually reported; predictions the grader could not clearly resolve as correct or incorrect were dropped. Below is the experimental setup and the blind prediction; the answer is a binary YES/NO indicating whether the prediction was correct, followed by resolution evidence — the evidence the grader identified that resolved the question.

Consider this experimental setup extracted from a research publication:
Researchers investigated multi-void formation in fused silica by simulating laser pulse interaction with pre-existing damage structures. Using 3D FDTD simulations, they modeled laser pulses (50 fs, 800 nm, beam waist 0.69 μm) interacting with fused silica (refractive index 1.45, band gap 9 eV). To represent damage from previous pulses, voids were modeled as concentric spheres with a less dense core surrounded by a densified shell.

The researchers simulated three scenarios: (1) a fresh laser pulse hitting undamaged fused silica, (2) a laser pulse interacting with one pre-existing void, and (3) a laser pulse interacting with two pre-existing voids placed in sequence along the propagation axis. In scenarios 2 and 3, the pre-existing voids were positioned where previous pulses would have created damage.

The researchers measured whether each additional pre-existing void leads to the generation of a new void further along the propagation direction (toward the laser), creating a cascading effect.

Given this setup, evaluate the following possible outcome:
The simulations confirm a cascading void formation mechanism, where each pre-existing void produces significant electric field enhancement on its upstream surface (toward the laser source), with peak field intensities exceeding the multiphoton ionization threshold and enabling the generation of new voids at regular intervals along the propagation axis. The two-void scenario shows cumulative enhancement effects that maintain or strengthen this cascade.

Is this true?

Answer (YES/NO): NO